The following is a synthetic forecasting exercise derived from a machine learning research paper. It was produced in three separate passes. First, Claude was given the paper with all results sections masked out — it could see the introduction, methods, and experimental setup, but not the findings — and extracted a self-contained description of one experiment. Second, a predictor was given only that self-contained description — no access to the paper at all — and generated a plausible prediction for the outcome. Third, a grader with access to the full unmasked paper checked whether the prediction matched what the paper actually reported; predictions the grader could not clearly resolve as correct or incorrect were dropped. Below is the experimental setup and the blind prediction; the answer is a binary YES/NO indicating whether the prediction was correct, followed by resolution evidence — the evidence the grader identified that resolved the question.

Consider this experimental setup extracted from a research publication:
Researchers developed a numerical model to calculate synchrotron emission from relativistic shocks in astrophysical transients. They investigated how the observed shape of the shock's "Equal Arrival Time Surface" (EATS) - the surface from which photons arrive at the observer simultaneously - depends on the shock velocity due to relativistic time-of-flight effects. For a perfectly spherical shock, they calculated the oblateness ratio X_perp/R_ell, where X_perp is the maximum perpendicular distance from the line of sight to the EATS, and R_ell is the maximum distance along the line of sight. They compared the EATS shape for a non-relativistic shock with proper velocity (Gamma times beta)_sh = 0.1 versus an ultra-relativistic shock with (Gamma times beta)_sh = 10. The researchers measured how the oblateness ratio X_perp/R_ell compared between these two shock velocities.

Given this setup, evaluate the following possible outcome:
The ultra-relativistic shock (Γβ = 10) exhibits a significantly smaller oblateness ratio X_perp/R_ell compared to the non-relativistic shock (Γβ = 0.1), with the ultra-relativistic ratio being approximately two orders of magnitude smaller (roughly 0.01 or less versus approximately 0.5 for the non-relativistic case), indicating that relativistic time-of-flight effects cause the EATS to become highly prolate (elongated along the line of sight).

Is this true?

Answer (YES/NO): NO